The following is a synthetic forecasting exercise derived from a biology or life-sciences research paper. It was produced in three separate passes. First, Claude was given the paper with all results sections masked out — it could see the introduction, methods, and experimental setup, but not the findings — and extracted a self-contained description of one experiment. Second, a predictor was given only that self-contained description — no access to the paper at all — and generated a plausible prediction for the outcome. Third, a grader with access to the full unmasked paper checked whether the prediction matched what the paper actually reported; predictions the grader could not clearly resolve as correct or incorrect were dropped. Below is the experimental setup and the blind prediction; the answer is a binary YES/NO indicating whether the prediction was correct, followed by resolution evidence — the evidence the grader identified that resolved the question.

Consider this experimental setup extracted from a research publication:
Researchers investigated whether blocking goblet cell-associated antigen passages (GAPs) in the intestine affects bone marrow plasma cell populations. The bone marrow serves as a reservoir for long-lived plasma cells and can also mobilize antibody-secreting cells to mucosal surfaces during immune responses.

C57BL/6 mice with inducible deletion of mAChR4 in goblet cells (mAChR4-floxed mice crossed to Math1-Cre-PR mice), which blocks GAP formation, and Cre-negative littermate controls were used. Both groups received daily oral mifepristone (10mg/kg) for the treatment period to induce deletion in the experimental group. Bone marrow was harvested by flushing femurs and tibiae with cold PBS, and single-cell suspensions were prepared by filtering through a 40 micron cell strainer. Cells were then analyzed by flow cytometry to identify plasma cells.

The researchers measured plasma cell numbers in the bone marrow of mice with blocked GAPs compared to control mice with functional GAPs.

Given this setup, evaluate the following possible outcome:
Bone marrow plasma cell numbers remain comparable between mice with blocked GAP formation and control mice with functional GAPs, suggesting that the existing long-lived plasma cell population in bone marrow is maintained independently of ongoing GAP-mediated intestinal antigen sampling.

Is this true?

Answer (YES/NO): NO